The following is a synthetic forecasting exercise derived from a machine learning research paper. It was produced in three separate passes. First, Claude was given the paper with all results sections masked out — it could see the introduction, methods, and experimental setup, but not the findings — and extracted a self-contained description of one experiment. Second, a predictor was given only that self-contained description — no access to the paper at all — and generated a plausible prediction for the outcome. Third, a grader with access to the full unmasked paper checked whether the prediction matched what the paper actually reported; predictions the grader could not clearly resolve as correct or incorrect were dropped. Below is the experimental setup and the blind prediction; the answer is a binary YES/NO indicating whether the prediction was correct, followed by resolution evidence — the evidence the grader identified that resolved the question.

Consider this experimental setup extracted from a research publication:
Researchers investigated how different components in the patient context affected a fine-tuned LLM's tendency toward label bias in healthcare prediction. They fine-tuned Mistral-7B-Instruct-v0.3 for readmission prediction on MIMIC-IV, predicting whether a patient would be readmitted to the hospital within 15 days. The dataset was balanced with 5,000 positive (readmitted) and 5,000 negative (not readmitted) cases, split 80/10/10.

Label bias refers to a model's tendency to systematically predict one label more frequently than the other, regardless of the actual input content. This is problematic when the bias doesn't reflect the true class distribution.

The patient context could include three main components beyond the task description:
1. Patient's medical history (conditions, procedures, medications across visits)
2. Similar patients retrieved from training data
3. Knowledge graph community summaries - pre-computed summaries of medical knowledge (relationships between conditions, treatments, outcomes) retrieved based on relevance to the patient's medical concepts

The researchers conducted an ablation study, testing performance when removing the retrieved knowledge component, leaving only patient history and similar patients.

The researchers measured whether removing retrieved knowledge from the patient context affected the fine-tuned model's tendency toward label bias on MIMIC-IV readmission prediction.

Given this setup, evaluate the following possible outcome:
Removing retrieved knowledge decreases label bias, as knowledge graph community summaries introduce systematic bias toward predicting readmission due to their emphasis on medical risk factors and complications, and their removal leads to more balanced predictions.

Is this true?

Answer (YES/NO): NO